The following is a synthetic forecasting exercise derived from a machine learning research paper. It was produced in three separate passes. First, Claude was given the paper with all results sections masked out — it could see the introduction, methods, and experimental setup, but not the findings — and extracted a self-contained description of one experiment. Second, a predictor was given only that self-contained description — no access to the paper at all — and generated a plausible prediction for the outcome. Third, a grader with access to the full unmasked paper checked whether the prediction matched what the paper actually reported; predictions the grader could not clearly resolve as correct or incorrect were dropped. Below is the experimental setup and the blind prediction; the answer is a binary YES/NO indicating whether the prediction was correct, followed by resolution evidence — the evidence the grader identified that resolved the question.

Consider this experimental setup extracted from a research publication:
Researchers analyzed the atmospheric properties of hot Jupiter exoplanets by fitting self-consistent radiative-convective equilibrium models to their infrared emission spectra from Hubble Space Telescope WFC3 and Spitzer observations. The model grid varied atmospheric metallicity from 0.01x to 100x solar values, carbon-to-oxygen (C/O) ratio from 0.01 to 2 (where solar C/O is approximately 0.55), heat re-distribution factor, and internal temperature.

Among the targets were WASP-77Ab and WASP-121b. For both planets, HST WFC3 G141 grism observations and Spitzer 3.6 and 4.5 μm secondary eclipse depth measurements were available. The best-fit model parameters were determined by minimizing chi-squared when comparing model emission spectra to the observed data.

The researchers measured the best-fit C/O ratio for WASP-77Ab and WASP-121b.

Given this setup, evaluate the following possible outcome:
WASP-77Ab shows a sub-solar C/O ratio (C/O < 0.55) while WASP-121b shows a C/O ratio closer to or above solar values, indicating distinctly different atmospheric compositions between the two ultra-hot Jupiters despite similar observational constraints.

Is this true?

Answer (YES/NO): YES